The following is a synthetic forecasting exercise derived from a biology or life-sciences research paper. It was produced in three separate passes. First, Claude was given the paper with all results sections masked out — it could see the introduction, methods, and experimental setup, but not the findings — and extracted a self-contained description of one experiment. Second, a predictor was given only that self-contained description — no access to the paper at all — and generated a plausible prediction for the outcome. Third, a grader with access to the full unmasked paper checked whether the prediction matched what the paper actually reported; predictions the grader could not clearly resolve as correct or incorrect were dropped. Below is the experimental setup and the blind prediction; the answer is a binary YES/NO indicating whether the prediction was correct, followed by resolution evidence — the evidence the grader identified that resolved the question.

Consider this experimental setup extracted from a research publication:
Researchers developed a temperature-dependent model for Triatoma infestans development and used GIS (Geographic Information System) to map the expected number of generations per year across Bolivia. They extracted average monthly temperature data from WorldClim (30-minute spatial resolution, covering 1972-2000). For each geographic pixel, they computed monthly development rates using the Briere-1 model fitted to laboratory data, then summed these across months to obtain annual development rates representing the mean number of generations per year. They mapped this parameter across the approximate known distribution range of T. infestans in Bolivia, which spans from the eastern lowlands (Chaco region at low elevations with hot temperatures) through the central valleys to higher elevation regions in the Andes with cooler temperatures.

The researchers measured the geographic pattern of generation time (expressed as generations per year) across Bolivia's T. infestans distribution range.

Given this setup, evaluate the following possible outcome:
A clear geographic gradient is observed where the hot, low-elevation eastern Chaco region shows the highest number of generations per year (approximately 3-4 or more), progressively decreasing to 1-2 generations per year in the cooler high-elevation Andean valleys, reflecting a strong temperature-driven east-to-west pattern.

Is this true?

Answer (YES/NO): NO